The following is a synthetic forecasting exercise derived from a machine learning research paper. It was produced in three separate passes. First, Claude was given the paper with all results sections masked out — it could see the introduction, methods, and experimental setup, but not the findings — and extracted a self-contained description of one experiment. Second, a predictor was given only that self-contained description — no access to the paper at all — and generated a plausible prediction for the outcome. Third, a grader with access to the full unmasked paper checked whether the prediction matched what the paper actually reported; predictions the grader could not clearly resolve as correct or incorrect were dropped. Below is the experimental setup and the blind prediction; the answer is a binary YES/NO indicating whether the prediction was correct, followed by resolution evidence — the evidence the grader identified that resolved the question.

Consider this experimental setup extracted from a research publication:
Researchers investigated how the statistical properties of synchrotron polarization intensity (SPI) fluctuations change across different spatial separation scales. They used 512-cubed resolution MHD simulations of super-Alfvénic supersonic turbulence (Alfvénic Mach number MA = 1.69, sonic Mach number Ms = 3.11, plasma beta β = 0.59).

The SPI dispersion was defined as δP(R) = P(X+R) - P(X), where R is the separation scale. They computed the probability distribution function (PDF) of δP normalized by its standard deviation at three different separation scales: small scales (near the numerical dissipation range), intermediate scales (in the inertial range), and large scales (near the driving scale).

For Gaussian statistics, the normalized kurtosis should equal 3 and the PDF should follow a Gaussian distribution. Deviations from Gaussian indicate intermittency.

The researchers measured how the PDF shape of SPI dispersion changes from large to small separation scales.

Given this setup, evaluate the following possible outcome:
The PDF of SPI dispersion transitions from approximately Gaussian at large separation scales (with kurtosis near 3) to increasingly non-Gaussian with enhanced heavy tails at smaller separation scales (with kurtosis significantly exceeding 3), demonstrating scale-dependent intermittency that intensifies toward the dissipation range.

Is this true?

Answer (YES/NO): YES